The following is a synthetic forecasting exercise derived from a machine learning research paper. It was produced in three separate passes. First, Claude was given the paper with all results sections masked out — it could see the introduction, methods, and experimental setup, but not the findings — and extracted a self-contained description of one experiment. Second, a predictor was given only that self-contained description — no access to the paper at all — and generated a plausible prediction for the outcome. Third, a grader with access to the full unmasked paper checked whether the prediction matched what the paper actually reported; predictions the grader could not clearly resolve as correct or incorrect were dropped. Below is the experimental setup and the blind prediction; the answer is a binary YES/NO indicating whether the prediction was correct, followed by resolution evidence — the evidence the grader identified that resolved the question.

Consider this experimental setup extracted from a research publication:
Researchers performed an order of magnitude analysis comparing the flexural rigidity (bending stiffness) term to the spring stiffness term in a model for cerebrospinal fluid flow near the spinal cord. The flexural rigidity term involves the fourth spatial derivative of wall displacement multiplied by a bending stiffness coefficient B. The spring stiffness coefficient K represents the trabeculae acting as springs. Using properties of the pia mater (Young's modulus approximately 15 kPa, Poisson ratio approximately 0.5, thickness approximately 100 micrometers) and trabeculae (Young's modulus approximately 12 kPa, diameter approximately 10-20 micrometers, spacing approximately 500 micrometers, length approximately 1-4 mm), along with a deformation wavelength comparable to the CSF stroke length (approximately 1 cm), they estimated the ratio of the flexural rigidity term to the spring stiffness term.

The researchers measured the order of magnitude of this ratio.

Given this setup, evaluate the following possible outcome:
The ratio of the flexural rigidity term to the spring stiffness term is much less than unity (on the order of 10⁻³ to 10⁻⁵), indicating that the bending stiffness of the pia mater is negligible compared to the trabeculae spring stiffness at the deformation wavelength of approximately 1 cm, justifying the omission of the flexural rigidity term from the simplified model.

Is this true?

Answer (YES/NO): YES